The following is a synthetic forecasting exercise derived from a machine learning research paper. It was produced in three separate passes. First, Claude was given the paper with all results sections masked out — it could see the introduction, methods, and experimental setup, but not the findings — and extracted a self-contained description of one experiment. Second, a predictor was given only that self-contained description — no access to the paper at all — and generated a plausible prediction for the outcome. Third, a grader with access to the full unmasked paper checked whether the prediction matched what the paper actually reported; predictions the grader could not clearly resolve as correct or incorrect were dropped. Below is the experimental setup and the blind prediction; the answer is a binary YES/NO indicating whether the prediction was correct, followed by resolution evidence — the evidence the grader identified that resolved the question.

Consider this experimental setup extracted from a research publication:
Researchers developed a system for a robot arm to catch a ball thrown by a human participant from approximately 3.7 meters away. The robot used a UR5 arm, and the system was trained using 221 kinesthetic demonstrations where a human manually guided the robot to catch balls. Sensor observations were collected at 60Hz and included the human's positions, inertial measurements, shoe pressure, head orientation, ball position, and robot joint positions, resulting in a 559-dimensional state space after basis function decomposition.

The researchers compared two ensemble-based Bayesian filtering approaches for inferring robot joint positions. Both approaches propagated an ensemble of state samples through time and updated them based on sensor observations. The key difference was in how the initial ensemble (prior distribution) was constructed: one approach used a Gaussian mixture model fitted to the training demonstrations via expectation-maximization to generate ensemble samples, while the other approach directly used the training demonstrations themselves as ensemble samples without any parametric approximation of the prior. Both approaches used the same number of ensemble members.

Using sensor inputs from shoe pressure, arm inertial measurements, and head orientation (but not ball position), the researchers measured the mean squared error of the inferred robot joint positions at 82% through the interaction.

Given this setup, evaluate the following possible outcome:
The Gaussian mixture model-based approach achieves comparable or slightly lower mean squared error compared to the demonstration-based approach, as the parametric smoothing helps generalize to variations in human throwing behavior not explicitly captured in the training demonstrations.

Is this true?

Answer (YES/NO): NO